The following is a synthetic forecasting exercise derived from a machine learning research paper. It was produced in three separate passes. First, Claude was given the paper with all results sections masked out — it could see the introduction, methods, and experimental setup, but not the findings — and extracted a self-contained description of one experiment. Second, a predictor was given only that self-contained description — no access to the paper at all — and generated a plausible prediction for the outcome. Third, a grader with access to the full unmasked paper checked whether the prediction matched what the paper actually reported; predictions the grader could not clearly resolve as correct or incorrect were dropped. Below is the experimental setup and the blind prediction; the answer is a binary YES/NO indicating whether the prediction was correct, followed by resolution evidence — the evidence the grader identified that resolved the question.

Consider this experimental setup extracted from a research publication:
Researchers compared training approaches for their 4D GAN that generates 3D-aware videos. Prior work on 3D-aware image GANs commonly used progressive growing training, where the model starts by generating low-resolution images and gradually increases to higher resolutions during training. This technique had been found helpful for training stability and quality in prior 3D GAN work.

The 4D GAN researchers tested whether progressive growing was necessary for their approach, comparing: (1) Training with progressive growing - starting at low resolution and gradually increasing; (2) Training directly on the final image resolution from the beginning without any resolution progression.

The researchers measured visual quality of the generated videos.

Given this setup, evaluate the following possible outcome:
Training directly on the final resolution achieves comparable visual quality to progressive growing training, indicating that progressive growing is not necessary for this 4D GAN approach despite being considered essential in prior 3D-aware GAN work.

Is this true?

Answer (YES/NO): YES